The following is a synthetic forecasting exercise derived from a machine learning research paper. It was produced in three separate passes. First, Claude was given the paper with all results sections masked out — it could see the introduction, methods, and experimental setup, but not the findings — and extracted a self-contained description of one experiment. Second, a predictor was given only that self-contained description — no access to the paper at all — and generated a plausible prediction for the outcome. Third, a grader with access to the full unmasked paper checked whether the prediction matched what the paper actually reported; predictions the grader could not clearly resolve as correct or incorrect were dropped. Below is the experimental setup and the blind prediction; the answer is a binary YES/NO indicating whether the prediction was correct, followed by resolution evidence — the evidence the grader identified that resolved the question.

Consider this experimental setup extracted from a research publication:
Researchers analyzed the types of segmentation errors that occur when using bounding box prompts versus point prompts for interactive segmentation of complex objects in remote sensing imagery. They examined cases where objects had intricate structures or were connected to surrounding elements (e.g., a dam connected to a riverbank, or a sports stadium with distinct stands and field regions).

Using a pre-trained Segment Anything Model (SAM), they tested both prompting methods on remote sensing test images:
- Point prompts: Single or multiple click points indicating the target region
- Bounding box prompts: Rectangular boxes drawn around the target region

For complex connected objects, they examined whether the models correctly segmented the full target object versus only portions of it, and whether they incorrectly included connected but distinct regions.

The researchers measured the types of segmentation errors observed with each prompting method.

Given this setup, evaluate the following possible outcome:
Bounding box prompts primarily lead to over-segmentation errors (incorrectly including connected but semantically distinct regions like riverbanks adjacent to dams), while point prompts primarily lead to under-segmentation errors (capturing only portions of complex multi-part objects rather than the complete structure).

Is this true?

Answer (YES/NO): NO